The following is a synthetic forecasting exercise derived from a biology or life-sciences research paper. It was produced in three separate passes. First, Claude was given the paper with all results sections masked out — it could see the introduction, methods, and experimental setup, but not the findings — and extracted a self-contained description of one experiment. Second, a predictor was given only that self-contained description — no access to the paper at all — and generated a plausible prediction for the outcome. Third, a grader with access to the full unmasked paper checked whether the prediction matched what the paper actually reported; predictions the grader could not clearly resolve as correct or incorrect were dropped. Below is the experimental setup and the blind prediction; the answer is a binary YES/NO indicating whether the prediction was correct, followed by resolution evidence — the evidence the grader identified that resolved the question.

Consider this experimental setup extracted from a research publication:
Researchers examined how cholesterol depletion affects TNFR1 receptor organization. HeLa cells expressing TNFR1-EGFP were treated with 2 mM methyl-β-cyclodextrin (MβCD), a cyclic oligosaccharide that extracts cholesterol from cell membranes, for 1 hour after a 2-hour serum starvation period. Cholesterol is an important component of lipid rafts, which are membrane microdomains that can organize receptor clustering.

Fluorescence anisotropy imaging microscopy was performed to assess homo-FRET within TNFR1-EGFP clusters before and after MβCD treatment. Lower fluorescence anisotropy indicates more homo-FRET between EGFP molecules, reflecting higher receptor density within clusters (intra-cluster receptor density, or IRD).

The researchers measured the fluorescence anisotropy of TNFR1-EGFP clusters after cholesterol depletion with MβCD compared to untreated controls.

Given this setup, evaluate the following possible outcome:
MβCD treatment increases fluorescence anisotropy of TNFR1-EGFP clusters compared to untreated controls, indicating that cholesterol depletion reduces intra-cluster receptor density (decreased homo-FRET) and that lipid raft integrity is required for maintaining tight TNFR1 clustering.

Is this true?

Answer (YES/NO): YES